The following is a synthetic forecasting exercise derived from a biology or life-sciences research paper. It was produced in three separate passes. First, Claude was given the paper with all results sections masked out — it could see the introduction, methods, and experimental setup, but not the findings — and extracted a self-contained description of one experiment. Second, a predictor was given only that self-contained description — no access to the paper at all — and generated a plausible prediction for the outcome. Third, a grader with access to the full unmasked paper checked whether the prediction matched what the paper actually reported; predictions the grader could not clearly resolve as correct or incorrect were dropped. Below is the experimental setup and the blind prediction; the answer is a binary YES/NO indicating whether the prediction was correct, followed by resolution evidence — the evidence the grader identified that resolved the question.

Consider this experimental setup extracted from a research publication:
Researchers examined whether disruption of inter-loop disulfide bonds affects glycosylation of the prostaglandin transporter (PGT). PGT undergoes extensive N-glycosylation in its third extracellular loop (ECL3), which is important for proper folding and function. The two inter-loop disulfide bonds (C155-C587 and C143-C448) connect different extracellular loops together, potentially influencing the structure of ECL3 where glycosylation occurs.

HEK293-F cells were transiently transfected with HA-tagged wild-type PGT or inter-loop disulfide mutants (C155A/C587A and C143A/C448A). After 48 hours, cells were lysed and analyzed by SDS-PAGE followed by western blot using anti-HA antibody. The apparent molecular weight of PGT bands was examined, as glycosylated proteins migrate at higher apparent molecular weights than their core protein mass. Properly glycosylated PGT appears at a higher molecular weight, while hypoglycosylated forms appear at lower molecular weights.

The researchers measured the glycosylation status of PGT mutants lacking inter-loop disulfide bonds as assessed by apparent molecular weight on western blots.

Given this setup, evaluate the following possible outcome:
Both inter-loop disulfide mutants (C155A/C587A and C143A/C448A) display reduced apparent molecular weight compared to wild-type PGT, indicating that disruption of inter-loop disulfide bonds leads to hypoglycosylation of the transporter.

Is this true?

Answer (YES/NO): NO